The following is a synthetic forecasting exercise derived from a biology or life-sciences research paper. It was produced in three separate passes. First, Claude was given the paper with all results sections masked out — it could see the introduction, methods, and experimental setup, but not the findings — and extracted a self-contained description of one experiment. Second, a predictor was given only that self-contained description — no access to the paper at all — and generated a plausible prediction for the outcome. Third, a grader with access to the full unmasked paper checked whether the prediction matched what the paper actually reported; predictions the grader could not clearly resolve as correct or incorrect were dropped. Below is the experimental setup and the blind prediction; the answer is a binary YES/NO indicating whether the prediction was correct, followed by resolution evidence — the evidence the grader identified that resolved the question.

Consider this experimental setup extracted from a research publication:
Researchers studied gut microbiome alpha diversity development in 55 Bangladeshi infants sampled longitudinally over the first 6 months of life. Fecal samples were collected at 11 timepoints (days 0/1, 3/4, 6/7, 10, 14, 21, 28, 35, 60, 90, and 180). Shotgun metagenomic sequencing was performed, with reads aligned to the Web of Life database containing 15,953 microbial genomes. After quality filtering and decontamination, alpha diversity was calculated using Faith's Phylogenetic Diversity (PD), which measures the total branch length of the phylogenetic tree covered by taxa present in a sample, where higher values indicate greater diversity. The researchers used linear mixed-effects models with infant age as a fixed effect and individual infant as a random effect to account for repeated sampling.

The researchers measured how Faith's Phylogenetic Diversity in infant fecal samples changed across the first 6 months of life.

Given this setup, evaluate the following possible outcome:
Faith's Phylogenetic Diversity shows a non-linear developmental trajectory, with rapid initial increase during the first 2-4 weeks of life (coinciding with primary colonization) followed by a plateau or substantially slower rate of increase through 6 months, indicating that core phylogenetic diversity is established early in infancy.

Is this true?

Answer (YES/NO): NO